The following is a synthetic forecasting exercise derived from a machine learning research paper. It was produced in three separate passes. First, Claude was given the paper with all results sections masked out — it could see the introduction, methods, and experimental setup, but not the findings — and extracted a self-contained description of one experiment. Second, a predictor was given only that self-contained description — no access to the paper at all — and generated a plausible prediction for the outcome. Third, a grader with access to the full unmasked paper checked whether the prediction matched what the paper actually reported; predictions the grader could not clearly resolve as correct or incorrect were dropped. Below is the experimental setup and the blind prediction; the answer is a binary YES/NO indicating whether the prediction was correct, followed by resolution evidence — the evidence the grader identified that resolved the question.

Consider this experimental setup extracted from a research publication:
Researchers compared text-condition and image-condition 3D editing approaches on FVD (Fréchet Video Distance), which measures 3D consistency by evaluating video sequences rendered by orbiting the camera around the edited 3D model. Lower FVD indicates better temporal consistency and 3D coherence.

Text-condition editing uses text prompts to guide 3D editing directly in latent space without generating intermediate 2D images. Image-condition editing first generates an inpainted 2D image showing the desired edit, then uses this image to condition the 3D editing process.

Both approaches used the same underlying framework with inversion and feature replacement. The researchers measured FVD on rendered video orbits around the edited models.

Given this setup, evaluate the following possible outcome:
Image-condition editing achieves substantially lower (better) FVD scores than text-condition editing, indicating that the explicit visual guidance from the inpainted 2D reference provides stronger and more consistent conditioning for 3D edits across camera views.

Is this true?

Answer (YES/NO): NO